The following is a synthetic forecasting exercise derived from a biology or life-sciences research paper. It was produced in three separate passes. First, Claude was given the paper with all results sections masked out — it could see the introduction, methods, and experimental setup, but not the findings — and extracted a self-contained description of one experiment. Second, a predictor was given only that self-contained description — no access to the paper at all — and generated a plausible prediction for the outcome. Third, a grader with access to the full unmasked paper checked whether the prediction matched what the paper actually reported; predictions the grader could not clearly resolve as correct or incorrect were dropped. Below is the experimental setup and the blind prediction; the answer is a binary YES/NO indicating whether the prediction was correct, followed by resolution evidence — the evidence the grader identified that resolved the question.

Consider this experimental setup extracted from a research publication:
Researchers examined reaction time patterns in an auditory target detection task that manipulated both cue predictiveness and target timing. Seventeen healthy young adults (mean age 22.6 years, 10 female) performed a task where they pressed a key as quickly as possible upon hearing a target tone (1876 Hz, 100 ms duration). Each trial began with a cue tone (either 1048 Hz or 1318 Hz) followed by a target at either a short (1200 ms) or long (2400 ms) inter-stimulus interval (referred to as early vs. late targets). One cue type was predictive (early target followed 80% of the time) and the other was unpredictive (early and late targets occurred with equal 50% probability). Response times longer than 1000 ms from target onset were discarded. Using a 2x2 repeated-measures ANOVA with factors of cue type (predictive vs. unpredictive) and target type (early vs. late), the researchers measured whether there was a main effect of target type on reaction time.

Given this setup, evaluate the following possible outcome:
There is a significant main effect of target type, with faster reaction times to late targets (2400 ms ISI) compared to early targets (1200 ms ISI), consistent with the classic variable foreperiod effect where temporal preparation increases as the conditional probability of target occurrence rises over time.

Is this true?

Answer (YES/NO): NO